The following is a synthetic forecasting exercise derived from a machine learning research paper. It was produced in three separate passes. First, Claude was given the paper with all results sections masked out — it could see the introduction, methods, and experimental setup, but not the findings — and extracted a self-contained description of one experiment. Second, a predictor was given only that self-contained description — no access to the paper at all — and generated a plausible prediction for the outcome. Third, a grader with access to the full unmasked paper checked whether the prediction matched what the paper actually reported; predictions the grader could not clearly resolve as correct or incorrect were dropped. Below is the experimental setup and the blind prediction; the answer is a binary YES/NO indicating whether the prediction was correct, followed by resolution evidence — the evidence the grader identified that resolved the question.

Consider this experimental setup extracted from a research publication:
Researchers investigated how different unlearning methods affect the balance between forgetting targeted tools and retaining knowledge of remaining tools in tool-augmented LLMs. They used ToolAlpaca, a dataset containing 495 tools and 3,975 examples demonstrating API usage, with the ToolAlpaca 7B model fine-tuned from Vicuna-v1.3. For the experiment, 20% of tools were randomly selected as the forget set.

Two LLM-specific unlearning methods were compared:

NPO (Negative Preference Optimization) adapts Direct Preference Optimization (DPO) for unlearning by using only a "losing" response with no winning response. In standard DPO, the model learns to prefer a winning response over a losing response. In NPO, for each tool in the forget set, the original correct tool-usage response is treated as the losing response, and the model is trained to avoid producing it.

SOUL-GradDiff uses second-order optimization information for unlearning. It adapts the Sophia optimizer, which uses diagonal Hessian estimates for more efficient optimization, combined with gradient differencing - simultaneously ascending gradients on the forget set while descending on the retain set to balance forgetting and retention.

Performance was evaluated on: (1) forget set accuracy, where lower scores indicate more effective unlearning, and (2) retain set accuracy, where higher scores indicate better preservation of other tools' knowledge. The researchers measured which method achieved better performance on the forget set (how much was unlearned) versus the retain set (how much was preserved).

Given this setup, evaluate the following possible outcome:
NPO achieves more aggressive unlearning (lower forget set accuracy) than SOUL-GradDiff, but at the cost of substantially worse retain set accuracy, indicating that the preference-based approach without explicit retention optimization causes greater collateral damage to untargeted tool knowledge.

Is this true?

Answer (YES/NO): NO